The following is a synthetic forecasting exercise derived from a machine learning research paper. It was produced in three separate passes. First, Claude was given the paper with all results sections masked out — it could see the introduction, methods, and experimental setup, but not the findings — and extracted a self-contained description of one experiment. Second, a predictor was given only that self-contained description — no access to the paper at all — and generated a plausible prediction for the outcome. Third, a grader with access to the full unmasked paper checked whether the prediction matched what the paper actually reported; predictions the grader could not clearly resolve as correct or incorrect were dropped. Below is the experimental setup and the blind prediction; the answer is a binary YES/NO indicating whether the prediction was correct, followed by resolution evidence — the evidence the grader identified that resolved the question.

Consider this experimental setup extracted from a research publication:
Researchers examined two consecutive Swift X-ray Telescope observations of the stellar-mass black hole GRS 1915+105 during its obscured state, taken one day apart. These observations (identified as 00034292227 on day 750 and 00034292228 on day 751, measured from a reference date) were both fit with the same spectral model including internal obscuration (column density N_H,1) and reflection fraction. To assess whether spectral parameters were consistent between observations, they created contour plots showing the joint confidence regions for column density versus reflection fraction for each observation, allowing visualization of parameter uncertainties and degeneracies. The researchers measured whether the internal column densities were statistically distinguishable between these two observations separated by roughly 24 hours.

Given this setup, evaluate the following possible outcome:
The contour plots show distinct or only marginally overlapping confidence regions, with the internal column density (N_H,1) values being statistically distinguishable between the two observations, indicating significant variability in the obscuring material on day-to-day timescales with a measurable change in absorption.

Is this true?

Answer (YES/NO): YES